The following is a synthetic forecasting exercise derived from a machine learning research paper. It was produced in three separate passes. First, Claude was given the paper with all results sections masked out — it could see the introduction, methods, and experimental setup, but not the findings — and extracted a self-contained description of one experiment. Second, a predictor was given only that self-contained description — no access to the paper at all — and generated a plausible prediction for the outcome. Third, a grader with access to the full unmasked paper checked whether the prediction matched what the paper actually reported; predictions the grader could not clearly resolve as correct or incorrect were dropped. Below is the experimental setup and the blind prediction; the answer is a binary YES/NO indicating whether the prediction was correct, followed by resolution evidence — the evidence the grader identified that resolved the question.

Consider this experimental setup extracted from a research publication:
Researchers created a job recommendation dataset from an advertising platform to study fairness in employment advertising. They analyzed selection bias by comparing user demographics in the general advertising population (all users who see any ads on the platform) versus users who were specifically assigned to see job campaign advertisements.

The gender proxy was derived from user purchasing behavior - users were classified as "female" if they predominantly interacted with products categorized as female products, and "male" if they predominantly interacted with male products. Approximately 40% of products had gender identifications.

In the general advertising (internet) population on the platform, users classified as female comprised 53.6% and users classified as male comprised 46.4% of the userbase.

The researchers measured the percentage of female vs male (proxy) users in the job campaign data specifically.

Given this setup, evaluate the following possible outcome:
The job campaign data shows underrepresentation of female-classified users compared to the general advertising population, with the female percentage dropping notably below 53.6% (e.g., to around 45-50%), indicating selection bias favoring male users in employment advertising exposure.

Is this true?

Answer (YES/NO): NO